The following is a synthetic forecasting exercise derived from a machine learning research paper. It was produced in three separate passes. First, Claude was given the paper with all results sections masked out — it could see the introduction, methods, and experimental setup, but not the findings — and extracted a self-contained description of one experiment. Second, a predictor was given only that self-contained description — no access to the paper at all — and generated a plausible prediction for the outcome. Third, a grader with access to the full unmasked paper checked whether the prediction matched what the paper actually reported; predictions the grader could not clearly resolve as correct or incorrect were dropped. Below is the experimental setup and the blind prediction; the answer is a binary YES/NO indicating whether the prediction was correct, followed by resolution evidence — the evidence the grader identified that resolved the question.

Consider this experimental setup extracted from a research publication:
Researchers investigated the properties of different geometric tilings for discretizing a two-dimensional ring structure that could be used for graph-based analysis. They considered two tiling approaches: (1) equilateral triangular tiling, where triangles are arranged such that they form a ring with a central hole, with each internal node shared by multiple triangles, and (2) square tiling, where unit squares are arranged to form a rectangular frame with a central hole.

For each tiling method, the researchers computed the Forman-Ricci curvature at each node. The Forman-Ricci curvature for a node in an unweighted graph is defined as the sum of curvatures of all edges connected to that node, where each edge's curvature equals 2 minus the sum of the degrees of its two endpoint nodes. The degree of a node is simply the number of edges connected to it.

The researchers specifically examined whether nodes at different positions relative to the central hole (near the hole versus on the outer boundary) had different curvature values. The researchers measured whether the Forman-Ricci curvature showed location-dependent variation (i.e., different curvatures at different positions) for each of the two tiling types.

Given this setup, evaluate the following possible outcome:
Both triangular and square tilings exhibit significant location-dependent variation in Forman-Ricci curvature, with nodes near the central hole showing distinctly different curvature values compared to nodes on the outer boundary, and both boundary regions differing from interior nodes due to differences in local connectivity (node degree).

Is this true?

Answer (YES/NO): NO